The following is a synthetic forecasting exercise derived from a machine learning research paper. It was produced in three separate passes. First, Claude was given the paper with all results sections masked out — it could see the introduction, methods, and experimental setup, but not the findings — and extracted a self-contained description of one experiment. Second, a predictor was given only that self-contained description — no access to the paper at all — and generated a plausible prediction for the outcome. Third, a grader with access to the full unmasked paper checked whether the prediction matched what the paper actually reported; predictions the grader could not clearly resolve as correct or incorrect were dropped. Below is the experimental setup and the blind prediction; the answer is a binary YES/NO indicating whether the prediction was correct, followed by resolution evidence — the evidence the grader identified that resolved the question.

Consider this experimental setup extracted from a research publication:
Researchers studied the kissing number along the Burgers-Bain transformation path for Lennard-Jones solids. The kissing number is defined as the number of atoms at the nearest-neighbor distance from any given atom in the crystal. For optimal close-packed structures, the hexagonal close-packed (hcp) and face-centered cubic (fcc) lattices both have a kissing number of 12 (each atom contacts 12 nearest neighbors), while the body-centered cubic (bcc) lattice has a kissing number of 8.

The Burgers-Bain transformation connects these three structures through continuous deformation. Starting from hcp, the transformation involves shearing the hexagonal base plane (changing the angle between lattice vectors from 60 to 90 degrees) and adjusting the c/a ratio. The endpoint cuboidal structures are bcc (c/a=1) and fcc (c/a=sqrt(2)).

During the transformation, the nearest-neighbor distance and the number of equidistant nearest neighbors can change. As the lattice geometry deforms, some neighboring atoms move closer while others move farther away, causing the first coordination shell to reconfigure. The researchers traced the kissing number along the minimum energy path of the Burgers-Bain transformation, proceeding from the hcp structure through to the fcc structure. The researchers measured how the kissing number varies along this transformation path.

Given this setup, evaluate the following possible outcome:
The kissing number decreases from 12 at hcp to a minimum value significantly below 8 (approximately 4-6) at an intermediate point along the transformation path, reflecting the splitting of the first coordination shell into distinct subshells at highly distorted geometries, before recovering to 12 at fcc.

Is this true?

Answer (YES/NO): NO